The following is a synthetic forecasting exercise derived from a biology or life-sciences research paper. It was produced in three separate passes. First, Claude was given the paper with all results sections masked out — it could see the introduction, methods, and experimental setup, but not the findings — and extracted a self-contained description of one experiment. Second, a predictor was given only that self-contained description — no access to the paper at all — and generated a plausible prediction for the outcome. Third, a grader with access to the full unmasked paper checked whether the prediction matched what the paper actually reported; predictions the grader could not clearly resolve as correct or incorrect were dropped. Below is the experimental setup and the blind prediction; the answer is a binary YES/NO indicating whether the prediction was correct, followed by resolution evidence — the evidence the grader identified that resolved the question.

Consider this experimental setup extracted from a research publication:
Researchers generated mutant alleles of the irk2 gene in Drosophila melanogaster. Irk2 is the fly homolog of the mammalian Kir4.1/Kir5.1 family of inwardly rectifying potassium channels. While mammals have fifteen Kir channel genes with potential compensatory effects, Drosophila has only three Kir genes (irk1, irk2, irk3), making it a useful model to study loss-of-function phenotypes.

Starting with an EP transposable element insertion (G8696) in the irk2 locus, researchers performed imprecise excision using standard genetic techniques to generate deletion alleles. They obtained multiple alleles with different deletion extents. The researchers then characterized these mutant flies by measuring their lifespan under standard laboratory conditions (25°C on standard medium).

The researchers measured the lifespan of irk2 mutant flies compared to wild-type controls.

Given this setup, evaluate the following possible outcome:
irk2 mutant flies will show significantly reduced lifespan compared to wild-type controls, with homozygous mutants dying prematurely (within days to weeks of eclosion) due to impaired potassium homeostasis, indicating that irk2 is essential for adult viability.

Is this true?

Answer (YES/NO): NO